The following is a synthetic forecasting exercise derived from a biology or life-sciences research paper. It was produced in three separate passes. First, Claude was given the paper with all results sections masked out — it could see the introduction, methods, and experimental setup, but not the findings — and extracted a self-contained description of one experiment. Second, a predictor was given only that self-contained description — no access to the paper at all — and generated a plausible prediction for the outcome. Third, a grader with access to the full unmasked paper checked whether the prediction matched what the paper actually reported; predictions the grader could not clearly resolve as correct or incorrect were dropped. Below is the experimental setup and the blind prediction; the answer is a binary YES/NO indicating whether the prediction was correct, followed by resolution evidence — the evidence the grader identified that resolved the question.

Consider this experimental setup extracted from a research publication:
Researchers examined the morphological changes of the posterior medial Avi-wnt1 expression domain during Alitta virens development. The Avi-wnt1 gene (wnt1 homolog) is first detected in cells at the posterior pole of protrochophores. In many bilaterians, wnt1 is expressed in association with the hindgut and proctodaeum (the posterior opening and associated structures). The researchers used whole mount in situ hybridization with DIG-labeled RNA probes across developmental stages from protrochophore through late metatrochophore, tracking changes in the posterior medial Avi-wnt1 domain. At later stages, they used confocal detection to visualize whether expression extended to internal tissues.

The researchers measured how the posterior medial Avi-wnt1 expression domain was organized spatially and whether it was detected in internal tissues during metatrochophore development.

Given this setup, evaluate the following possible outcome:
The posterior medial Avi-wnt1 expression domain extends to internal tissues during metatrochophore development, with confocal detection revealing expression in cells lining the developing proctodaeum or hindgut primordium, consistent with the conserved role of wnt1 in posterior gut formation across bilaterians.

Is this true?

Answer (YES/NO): YES